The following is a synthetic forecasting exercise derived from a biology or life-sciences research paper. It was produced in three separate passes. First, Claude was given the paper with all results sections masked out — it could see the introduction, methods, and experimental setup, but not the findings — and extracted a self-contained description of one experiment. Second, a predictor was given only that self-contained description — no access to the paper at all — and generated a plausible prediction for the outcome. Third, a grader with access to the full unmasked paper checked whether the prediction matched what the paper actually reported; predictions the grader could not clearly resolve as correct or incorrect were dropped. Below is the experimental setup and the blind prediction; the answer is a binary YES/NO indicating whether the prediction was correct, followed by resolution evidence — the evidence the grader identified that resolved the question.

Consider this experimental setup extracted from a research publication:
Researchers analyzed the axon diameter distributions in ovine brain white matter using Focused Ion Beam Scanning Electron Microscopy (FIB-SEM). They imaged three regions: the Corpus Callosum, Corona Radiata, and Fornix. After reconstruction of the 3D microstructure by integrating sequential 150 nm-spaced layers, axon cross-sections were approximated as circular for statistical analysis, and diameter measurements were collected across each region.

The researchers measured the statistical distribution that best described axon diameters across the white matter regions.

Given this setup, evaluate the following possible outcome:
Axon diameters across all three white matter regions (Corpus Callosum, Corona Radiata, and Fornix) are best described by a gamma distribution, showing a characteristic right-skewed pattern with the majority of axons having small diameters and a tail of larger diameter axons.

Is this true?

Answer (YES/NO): NO